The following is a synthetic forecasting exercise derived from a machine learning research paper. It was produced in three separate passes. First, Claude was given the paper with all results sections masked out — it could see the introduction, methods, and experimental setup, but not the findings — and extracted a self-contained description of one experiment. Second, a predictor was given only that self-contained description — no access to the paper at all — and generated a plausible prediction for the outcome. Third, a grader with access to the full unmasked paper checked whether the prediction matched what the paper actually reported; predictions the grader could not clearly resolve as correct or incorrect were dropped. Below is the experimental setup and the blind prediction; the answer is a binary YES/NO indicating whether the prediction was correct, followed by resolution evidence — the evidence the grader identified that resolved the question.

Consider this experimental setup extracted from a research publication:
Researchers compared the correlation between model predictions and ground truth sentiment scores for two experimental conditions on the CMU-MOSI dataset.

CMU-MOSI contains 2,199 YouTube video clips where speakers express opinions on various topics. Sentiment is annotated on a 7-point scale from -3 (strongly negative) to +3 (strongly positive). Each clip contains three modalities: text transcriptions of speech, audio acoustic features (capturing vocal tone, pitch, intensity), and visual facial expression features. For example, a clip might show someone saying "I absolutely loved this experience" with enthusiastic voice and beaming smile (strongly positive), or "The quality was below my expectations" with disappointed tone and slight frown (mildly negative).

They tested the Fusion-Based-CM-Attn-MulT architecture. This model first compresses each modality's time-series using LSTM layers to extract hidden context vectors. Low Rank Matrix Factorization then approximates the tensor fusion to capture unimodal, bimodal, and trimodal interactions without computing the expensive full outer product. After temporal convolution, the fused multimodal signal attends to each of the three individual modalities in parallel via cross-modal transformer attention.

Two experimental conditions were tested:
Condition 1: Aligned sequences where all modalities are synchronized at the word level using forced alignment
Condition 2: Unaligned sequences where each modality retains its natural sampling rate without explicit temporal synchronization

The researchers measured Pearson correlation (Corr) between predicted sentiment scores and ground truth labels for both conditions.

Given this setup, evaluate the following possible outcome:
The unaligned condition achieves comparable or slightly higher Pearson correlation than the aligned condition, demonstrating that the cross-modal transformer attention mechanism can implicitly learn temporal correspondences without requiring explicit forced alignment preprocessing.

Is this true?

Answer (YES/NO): YES